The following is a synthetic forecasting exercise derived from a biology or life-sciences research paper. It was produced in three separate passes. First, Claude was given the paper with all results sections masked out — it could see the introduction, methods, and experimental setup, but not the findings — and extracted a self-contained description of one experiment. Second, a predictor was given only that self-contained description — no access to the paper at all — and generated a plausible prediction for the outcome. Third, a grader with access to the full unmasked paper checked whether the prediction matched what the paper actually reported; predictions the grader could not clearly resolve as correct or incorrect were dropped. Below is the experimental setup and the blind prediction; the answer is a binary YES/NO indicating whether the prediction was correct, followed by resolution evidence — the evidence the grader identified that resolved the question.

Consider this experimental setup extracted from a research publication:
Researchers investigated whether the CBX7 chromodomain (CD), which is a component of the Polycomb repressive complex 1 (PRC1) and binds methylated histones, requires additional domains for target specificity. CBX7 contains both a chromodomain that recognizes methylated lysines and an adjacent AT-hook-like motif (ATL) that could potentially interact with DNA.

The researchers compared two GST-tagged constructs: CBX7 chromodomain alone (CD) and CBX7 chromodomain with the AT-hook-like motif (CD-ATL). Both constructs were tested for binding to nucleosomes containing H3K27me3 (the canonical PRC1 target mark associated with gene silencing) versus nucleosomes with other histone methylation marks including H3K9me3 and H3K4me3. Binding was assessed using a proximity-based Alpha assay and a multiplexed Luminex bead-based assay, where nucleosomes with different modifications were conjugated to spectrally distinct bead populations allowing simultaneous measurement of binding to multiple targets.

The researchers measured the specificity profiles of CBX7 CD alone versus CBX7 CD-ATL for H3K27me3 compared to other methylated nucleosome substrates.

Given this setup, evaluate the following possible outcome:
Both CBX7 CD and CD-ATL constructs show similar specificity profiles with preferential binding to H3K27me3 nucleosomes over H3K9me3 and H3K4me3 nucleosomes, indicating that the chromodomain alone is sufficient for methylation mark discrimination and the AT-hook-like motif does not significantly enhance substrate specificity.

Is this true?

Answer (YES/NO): NO